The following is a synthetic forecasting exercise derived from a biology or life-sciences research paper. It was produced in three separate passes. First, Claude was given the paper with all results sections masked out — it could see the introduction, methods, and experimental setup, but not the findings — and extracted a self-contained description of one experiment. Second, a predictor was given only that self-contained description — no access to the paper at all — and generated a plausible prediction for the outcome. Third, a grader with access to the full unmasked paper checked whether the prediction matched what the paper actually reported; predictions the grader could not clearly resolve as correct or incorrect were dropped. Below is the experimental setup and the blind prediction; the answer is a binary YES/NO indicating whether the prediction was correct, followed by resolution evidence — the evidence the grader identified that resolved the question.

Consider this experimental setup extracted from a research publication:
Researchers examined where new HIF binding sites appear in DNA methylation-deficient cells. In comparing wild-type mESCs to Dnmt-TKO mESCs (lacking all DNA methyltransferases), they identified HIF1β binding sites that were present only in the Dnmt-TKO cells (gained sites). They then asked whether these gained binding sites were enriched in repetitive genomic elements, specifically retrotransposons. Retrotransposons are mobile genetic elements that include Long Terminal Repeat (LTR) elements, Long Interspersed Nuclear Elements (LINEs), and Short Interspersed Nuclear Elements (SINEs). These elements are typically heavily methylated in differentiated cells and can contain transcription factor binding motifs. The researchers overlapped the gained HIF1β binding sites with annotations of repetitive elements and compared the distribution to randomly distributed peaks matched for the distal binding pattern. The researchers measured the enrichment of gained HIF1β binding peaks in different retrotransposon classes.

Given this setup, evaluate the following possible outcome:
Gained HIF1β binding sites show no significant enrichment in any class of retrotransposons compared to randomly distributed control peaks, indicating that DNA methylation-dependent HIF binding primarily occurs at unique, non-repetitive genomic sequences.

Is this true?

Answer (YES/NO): NO